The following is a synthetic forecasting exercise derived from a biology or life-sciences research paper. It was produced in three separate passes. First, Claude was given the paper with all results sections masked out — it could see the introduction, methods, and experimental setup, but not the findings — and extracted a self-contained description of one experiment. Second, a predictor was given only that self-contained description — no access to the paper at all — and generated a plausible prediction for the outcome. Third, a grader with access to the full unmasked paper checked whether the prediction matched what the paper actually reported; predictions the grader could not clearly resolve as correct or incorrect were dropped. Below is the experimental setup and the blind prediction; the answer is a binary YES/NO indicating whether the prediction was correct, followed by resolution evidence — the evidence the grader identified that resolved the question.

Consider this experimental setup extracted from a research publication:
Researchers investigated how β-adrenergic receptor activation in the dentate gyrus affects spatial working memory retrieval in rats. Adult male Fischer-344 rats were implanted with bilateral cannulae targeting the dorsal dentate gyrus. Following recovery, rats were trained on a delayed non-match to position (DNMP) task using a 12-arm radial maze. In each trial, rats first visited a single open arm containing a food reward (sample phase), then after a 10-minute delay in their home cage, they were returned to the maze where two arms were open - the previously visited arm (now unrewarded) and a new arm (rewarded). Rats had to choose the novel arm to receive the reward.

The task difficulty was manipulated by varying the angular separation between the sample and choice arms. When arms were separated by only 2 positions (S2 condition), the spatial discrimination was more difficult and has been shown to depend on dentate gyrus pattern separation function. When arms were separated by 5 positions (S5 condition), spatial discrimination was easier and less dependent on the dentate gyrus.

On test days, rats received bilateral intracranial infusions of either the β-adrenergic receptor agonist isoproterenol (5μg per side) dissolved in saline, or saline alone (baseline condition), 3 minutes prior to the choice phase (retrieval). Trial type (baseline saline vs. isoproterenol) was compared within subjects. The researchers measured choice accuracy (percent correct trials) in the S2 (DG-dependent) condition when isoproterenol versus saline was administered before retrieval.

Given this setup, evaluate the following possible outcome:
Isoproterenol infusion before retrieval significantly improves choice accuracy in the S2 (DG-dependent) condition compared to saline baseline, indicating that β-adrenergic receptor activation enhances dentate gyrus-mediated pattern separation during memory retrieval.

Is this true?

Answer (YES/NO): NO